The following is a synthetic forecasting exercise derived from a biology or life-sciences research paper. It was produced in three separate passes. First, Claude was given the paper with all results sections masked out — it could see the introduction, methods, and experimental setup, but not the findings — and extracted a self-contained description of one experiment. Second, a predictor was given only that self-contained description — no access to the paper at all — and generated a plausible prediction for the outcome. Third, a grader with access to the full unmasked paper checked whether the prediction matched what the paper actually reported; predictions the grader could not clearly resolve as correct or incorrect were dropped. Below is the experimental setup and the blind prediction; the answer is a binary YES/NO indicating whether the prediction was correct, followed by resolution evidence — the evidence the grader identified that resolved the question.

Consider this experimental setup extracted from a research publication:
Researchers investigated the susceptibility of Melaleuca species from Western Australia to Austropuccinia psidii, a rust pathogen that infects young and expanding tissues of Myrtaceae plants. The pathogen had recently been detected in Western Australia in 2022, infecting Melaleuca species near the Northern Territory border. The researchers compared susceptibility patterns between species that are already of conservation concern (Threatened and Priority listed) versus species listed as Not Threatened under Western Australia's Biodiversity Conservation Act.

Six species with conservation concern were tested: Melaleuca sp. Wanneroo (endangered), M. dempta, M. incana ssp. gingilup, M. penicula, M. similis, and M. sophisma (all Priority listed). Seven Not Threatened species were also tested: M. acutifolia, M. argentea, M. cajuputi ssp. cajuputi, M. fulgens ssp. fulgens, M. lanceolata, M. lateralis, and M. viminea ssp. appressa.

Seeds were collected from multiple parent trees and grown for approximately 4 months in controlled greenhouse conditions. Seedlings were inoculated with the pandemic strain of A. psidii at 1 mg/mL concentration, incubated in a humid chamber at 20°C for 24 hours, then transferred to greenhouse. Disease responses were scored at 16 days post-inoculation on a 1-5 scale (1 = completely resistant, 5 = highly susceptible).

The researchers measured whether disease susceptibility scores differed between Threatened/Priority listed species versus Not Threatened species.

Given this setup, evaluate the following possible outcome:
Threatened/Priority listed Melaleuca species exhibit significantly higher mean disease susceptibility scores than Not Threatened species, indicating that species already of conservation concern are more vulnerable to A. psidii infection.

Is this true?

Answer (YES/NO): NO